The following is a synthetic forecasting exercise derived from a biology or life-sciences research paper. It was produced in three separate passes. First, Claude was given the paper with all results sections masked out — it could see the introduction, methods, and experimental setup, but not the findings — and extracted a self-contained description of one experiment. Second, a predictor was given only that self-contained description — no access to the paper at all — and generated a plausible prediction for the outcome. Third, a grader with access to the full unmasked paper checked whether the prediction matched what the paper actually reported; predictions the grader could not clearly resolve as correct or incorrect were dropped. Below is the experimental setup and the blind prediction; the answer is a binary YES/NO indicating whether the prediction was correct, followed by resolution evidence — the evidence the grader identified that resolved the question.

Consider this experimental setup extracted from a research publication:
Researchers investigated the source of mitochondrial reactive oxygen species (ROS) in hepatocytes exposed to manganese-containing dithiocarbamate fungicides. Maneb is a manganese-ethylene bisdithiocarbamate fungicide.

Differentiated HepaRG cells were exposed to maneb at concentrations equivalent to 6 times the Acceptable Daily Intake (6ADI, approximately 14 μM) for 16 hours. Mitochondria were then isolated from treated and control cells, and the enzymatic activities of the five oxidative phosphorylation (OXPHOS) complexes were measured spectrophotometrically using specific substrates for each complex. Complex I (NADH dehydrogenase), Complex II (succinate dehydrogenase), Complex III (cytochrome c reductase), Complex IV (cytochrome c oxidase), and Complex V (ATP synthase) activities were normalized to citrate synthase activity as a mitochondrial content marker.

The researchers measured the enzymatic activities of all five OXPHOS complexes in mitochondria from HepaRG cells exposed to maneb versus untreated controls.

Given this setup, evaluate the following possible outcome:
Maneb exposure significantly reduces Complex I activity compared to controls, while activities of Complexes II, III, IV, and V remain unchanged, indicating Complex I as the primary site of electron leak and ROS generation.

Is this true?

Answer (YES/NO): NO